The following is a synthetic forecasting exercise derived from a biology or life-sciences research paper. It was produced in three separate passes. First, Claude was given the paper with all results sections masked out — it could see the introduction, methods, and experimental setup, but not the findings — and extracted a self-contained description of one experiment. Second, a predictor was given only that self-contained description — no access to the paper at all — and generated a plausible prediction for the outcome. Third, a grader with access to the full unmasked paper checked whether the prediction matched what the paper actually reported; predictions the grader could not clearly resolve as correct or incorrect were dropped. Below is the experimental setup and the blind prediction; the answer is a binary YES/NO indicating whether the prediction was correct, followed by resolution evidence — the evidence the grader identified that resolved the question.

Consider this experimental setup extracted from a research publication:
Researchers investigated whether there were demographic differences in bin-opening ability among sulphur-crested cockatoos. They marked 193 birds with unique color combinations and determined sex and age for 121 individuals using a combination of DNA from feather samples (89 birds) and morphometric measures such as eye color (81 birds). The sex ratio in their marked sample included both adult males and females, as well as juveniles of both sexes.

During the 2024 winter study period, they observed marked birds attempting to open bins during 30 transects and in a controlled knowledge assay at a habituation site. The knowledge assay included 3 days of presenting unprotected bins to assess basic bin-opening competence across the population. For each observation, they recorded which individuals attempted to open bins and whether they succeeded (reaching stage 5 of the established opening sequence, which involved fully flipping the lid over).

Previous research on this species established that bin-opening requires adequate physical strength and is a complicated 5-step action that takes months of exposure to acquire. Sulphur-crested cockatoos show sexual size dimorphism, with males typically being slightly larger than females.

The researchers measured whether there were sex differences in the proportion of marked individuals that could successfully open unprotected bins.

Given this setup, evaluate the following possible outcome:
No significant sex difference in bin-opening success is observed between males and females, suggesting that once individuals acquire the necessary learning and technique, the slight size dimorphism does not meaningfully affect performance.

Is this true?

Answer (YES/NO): NO